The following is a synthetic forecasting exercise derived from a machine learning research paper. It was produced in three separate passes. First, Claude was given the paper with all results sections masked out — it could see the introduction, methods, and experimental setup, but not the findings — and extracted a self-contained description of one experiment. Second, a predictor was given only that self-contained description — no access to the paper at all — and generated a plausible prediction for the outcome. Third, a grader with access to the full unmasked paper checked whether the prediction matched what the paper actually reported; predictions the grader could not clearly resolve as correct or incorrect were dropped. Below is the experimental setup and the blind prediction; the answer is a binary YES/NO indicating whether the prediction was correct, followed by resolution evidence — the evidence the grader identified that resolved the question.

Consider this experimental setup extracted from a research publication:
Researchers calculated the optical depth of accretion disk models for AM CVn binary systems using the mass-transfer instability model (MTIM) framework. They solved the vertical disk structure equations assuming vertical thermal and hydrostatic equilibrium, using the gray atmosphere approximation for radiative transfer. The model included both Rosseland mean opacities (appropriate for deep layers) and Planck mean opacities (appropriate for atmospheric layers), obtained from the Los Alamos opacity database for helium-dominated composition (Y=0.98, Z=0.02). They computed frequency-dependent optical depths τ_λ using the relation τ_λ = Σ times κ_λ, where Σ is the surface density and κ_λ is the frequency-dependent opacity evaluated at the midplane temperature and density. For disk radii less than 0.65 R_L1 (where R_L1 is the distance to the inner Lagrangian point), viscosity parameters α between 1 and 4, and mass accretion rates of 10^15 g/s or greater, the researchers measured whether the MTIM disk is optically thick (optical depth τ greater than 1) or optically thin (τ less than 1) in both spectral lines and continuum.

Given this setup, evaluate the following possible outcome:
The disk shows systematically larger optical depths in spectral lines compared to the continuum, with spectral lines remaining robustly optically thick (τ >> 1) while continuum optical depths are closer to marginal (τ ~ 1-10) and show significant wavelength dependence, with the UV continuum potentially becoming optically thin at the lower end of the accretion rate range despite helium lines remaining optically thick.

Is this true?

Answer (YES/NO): NO